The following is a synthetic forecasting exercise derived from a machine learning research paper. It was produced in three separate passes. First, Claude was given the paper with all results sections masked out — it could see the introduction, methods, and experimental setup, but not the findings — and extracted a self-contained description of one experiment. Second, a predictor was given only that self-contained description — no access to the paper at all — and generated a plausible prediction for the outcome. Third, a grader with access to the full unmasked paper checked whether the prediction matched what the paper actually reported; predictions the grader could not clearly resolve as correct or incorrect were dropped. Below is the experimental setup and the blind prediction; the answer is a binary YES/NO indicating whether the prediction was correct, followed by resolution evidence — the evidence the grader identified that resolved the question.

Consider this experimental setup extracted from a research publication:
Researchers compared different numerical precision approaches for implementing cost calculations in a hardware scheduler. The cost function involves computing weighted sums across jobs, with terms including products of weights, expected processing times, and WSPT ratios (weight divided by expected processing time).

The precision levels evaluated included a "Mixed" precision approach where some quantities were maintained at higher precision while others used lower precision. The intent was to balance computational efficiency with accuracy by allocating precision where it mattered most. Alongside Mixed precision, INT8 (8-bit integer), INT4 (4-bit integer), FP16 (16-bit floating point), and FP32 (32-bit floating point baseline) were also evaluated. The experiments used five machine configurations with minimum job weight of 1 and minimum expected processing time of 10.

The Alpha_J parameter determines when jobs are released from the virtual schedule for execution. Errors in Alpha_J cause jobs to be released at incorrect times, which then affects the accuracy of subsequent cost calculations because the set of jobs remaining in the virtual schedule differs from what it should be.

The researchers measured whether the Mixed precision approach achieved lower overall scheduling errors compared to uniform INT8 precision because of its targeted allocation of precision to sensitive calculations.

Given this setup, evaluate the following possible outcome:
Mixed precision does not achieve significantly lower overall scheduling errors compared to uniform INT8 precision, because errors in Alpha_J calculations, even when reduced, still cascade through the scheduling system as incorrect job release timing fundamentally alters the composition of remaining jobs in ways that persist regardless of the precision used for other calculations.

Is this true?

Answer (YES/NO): NO